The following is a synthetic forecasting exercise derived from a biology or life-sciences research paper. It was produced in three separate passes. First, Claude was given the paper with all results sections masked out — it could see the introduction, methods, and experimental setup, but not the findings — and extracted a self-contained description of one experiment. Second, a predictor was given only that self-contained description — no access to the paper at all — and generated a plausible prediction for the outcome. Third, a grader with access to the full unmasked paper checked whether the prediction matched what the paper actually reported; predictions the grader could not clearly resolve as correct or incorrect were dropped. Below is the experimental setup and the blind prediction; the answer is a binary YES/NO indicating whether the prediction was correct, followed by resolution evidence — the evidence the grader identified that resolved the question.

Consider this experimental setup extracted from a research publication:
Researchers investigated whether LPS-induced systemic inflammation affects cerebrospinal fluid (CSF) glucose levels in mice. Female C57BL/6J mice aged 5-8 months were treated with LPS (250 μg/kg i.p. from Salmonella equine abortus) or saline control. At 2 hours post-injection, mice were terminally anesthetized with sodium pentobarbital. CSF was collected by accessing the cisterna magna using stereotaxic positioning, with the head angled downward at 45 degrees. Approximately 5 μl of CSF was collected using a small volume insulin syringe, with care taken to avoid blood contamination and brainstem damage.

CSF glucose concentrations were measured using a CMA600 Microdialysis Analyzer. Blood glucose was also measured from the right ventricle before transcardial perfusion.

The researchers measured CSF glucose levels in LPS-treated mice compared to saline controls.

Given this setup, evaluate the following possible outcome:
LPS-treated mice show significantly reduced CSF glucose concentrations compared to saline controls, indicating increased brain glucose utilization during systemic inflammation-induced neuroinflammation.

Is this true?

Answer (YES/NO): NO